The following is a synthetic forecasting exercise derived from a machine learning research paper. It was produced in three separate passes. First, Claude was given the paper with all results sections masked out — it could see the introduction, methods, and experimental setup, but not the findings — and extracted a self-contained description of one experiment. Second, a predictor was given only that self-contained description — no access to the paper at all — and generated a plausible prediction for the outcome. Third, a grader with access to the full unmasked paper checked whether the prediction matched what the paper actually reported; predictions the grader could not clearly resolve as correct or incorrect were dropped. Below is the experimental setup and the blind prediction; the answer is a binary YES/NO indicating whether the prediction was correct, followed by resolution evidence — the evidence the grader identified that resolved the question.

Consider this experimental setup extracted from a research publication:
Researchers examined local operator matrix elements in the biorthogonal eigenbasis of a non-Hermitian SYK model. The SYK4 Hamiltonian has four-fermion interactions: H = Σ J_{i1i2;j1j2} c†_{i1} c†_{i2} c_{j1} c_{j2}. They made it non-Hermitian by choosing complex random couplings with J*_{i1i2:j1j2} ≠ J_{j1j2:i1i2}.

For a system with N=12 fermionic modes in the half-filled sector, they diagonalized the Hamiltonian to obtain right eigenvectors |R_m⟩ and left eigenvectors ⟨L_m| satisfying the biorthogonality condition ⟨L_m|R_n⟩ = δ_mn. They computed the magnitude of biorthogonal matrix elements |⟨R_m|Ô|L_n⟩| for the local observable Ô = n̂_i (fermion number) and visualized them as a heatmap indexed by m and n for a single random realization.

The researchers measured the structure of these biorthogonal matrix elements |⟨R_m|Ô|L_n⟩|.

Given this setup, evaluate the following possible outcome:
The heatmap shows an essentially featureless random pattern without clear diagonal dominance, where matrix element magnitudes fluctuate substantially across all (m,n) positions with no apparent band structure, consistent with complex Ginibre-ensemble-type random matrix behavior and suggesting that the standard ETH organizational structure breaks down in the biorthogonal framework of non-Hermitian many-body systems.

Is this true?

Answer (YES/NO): NO